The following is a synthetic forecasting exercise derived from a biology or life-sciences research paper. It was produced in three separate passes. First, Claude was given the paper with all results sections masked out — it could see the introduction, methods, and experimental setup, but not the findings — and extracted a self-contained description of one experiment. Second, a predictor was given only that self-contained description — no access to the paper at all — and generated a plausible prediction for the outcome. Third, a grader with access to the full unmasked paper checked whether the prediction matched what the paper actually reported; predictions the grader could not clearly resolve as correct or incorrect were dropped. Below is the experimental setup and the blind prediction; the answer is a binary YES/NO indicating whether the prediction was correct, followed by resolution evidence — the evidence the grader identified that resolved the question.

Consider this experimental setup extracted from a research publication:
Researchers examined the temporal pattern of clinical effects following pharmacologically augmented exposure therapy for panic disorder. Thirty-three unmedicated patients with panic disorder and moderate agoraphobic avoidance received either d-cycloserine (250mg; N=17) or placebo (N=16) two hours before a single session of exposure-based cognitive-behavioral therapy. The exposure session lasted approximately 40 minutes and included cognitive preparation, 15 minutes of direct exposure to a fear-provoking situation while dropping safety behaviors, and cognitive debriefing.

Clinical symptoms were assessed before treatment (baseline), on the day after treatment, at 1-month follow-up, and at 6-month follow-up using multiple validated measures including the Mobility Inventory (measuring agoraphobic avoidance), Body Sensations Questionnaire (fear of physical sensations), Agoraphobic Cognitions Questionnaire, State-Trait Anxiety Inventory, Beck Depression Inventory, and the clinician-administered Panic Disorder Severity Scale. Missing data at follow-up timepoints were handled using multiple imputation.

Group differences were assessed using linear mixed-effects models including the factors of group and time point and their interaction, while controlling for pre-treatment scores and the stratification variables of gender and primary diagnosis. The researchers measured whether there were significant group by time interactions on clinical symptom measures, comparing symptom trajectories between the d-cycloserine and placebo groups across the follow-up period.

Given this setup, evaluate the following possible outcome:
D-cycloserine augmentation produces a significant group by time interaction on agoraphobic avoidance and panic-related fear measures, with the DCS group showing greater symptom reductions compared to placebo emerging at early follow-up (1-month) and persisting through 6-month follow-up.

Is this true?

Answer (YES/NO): NO